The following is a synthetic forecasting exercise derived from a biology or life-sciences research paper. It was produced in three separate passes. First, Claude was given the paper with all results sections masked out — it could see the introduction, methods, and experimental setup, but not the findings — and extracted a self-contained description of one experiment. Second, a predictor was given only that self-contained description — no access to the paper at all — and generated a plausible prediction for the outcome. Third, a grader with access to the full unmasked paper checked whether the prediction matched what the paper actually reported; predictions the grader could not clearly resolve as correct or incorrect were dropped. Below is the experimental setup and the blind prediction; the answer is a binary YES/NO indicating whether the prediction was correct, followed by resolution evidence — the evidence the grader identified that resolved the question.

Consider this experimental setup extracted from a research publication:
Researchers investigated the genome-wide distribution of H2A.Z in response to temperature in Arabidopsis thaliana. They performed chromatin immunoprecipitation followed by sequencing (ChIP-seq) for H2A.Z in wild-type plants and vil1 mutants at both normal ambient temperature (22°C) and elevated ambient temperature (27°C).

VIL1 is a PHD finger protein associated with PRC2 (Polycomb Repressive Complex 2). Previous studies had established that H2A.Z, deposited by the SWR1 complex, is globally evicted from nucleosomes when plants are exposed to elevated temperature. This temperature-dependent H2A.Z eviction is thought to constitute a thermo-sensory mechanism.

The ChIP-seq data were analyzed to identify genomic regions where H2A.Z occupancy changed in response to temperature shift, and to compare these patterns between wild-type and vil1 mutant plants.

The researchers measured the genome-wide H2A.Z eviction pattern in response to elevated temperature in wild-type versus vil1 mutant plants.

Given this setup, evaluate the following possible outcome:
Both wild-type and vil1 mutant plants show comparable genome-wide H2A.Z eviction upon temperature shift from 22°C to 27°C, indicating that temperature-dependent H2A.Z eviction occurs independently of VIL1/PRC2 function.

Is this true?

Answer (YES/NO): NO